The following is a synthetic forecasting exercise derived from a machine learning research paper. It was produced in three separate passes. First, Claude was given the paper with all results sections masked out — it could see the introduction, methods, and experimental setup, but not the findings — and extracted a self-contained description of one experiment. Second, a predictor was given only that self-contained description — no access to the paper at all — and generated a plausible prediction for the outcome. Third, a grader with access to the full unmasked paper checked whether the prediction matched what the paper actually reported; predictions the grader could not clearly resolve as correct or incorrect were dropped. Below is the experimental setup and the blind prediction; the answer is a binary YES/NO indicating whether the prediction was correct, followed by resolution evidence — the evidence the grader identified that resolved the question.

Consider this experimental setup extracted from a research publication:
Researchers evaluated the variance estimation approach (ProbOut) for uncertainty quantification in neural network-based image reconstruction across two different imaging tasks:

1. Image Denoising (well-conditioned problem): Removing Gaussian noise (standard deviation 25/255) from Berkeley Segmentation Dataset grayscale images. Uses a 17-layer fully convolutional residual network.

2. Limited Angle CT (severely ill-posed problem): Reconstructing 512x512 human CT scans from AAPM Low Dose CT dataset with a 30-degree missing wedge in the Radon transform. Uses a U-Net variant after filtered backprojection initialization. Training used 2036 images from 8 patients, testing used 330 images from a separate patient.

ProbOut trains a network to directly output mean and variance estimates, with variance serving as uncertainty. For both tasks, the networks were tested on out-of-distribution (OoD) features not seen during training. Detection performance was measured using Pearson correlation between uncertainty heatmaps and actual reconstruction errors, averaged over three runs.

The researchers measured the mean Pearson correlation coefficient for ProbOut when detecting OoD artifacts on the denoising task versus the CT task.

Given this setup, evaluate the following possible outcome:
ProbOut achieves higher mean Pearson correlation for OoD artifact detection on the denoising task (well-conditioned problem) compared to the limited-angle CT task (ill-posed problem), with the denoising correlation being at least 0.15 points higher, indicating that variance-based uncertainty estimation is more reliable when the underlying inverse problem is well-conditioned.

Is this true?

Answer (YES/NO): NO